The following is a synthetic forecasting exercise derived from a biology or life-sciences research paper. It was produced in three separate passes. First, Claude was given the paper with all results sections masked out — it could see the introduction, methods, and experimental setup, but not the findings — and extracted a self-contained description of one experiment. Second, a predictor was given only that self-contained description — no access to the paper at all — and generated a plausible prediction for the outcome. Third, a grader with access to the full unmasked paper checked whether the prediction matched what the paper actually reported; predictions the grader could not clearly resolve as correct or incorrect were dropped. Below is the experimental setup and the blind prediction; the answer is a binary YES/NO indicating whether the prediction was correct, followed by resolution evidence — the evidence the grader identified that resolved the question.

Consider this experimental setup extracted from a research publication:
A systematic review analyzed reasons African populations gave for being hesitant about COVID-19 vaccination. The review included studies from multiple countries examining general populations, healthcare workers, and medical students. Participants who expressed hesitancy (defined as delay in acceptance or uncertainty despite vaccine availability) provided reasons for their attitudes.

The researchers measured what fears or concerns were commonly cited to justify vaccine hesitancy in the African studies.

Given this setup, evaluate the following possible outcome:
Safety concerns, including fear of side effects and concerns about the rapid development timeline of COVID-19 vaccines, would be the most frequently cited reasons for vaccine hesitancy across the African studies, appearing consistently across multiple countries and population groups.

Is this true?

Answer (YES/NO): YES